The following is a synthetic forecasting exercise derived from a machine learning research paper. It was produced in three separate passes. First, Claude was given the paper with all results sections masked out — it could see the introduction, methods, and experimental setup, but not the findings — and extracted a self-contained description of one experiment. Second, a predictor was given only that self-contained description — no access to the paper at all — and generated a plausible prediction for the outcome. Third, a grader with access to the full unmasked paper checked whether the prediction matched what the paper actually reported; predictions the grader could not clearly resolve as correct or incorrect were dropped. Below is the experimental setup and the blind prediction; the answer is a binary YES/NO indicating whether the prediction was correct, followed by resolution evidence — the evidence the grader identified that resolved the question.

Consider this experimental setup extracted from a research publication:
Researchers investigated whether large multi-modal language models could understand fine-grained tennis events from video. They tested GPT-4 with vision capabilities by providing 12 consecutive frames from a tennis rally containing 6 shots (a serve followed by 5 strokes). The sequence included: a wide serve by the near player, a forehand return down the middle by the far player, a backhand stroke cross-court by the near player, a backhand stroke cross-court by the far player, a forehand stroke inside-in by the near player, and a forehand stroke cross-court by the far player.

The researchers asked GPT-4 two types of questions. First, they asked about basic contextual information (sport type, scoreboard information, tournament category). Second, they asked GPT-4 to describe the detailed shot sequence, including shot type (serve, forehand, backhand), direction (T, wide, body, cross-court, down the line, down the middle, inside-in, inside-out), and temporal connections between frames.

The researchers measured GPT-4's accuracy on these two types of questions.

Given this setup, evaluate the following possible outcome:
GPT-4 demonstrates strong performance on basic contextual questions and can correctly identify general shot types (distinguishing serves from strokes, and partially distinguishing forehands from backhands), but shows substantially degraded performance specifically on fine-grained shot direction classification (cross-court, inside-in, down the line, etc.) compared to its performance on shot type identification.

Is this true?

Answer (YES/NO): NO